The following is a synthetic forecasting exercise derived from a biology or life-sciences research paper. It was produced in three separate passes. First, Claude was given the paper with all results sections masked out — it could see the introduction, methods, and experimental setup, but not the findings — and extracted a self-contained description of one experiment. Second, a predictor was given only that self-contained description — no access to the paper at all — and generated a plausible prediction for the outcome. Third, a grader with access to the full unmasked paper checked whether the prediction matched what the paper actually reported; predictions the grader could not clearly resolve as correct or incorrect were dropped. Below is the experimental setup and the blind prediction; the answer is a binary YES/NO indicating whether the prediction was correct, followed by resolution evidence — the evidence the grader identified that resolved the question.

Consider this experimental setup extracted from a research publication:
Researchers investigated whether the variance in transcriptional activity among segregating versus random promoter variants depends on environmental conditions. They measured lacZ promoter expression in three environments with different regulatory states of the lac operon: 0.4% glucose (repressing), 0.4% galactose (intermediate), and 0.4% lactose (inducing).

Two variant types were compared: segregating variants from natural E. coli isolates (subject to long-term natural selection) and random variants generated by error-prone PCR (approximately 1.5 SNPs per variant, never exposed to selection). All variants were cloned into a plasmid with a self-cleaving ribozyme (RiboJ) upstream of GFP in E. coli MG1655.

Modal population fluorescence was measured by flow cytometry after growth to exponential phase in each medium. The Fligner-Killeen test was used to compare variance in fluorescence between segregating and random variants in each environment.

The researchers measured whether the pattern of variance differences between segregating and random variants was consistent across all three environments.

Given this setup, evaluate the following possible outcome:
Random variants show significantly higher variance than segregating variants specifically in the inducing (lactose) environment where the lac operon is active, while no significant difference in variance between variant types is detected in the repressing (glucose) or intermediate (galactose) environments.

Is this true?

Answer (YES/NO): NO